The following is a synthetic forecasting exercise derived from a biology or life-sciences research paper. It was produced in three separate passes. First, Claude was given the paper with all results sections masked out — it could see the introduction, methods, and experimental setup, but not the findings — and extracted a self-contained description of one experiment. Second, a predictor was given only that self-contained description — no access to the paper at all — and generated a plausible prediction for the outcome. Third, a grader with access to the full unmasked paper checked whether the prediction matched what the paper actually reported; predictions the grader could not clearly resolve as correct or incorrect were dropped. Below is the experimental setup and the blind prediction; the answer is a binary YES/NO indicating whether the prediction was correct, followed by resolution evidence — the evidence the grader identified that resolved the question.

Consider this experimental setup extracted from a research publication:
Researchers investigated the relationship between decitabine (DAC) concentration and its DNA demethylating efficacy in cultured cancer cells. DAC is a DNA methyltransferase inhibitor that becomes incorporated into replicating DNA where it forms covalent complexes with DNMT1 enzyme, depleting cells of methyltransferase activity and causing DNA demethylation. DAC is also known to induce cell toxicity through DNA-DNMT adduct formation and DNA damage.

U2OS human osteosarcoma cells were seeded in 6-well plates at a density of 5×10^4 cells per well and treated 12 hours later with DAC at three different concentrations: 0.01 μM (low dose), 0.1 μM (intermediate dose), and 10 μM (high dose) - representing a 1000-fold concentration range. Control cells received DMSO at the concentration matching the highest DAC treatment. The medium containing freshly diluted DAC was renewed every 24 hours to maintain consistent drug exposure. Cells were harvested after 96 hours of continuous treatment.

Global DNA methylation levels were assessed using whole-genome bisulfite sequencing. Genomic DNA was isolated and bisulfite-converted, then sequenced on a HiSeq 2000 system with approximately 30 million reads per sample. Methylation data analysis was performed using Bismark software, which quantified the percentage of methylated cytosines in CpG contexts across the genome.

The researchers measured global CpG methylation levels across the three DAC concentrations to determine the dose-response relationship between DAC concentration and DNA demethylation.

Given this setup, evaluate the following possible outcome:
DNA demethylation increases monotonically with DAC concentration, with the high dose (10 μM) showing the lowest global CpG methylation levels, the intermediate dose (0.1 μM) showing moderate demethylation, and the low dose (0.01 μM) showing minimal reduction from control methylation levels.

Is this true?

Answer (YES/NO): NO